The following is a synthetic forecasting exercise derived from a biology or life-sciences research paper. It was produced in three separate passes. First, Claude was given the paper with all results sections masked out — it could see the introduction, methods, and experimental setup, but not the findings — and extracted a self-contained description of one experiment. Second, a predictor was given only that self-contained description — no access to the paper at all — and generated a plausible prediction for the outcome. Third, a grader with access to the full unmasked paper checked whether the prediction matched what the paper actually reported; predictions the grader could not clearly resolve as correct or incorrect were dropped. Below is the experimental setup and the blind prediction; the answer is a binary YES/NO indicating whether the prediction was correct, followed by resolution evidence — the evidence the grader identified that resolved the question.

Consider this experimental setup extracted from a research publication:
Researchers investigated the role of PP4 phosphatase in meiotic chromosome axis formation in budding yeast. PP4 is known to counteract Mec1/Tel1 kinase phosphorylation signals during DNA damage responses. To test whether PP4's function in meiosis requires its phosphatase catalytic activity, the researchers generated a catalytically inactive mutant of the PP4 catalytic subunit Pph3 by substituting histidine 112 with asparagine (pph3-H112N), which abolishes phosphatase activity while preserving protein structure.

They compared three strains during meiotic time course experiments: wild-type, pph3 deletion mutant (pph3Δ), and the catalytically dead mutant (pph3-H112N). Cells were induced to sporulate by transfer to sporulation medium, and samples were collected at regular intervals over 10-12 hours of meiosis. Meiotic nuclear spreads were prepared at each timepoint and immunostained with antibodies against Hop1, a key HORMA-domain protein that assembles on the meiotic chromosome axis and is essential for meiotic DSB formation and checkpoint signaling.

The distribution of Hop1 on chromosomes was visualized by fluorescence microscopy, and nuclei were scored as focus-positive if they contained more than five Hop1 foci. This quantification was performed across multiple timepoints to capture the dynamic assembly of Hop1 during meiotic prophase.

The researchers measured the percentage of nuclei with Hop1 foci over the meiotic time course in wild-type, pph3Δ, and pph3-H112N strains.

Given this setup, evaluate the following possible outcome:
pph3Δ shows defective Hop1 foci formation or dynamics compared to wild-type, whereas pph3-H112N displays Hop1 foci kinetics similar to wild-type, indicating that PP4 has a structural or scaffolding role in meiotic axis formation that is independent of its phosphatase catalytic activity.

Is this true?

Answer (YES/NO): NO